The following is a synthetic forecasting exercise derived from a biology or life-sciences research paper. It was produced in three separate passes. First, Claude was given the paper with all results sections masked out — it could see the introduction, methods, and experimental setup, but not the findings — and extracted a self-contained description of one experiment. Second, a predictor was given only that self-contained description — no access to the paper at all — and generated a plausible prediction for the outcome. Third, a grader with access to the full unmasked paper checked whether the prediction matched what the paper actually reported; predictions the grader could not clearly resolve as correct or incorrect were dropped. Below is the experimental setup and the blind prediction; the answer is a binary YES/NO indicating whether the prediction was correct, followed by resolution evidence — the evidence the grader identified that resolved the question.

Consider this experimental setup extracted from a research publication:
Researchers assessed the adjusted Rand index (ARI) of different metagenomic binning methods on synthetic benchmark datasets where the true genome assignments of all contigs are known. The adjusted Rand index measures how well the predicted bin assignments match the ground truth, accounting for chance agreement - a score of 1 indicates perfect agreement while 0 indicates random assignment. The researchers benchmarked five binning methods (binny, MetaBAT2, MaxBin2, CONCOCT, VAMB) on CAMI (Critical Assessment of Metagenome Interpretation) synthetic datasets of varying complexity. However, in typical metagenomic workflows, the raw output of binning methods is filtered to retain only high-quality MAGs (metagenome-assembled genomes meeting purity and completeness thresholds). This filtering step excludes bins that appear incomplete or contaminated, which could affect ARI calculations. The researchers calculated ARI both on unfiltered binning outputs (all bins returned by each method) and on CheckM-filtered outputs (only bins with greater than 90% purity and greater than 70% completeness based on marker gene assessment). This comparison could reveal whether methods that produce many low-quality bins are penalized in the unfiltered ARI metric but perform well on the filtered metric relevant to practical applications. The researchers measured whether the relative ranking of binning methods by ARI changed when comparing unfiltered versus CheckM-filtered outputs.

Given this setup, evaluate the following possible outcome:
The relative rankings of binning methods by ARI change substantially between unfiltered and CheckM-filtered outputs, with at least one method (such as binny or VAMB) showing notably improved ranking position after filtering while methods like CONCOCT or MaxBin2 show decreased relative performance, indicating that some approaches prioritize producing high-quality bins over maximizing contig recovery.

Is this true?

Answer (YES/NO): NO